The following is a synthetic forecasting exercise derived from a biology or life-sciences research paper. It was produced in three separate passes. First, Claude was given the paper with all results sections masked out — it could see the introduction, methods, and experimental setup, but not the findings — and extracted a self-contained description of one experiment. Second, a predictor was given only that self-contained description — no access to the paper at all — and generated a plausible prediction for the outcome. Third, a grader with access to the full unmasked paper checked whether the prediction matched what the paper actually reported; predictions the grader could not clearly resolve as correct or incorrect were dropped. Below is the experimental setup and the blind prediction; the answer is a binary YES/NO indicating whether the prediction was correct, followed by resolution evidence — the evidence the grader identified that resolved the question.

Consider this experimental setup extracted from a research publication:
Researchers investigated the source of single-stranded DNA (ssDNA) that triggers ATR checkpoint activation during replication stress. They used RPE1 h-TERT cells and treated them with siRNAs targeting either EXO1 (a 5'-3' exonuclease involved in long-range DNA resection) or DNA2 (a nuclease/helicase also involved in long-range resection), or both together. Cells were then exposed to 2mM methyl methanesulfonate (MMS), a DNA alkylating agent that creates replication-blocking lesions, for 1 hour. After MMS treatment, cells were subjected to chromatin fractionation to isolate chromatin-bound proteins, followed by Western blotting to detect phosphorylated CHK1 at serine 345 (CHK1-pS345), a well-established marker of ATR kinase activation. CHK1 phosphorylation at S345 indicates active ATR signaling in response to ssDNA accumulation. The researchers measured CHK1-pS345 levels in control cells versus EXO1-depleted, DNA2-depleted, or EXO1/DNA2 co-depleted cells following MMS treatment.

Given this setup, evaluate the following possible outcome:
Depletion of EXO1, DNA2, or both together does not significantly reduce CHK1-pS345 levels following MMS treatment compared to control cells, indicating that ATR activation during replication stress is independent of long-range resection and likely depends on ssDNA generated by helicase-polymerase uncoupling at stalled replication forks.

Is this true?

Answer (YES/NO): NO